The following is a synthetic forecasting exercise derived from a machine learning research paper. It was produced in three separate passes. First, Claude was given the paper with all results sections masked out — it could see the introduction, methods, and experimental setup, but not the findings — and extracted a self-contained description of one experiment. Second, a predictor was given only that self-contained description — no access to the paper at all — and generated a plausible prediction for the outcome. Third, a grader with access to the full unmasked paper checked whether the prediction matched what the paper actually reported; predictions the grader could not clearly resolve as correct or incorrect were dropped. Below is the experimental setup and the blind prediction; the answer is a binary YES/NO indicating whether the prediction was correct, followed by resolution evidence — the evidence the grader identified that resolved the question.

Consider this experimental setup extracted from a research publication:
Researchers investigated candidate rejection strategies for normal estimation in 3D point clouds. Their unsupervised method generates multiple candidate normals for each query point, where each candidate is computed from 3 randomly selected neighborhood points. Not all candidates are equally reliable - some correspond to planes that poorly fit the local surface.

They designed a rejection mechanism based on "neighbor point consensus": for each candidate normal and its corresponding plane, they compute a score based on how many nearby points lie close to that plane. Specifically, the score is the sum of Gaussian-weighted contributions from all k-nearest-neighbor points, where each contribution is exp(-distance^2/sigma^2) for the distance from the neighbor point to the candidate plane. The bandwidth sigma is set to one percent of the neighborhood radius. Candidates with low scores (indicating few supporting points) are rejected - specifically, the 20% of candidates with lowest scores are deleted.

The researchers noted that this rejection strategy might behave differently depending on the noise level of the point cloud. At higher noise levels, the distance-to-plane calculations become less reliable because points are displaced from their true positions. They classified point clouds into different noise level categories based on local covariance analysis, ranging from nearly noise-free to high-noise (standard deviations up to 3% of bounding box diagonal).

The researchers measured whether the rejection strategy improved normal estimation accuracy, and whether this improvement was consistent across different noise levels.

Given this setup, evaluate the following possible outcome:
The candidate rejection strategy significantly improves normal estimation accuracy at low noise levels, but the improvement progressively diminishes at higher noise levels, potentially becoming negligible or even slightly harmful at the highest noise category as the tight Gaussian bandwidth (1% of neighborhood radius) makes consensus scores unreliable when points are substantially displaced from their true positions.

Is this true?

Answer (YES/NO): NO